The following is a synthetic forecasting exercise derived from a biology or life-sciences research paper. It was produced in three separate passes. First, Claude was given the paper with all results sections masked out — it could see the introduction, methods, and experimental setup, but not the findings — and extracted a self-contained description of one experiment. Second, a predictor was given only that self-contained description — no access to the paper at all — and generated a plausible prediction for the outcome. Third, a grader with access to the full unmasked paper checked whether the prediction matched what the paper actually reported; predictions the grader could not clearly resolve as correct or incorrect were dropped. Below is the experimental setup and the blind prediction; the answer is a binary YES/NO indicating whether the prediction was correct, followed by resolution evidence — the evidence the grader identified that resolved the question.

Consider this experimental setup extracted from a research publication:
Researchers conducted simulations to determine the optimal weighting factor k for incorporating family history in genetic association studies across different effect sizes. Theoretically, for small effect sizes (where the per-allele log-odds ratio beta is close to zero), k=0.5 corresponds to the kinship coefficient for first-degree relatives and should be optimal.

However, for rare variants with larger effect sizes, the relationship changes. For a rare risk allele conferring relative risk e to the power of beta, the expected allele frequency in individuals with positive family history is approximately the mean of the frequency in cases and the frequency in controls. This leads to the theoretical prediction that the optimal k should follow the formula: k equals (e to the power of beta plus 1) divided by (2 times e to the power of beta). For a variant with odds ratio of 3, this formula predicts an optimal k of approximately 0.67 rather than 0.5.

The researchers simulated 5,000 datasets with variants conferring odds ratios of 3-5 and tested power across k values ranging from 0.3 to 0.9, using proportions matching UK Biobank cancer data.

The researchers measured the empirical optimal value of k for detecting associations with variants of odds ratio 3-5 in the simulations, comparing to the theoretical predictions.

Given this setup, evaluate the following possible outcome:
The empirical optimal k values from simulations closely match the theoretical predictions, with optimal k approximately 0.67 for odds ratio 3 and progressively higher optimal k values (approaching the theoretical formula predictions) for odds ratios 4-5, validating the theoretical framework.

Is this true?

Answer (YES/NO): NO